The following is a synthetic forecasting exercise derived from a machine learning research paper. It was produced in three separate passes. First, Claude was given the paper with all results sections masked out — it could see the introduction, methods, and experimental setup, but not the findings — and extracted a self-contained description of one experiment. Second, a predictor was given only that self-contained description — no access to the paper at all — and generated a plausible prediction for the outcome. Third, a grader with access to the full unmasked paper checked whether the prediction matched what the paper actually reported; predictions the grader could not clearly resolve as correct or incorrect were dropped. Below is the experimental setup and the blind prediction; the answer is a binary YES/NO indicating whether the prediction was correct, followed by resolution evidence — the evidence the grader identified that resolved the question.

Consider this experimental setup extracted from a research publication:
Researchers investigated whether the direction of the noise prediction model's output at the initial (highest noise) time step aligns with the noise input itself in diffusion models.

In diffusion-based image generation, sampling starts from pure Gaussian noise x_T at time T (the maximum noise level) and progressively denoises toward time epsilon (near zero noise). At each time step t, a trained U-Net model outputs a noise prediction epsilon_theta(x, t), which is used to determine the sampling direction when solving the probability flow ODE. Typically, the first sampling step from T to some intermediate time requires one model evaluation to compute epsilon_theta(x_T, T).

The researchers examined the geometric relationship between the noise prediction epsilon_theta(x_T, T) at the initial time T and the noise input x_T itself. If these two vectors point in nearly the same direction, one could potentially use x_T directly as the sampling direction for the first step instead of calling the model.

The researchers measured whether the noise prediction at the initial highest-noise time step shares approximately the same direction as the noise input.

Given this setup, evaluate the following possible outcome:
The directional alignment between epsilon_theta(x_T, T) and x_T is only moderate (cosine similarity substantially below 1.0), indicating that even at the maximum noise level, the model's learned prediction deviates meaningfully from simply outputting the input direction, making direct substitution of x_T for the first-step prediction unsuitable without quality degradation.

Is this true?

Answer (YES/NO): NO